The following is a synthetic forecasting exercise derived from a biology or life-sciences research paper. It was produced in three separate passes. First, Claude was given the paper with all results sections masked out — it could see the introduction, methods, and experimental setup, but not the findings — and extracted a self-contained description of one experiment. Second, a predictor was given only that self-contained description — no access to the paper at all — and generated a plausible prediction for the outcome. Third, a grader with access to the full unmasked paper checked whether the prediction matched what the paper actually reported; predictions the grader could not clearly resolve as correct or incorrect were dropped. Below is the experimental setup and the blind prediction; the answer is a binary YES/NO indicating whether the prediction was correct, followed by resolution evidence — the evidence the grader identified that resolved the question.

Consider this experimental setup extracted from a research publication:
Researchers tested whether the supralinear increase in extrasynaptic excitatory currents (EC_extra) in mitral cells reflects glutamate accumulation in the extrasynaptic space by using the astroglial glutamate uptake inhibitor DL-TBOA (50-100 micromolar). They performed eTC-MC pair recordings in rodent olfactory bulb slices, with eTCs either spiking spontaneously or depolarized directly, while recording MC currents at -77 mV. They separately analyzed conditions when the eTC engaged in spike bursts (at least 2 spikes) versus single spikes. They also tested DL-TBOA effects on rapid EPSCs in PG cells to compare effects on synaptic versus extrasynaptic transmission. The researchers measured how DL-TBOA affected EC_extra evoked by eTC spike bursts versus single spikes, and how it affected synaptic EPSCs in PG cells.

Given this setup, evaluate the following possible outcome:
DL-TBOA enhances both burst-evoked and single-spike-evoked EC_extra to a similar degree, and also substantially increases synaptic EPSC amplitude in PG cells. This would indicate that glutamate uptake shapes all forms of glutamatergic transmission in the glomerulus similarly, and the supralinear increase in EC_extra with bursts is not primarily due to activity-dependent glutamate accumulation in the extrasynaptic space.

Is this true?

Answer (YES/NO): NO